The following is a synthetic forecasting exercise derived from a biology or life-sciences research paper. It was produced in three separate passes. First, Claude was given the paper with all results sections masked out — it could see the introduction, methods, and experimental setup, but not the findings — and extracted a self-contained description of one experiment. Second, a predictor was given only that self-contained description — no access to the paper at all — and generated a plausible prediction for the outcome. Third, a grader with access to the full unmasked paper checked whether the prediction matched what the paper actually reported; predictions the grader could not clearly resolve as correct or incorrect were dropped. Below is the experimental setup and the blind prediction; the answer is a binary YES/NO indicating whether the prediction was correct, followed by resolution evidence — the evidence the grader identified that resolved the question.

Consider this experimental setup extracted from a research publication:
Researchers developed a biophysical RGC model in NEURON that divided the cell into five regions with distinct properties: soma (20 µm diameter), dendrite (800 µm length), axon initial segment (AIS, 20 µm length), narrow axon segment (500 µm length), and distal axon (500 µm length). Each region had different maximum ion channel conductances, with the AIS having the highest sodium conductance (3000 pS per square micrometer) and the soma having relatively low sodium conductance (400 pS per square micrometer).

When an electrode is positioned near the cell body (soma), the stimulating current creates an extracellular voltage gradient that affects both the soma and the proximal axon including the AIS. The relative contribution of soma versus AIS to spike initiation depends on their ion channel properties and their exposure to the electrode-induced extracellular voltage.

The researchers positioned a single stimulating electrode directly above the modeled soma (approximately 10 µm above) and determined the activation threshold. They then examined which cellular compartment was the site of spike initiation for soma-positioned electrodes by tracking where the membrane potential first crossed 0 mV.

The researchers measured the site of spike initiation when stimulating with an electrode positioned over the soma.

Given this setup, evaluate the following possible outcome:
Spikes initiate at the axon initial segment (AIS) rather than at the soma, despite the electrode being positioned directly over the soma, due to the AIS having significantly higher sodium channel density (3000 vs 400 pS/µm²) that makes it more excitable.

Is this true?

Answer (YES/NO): YES